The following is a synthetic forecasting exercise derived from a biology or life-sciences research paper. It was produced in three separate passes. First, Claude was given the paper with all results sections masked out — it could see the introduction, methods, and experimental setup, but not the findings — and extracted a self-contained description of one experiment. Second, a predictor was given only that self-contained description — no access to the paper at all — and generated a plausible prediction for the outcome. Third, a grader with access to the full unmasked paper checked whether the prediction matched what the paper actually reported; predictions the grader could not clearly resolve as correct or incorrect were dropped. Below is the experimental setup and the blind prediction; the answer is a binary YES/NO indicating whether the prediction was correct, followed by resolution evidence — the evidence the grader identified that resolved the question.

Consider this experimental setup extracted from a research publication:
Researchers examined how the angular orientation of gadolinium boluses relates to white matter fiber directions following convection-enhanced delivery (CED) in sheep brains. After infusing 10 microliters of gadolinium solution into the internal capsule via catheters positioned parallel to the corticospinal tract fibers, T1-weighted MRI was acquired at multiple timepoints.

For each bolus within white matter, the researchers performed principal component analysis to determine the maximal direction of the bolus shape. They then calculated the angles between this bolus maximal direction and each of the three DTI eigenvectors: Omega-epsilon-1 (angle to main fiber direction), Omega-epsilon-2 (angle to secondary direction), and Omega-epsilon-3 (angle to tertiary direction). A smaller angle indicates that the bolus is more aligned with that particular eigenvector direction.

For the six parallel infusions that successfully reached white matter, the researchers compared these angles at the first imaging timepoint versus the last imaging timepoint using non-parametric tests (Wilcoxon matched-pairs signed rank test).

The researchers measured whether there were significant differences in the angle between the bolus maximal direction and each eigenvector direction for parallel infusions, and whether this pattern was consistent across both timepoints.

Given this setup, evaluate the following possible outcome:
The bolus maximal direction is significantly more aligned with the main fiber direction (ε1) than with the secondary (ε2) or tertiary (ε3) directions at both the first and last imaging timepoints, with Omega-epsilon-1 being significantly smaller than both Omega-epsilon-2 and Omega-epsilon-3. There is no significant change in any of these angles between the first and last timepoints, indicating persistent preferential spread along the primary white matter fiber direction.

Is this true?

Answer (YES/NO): YES